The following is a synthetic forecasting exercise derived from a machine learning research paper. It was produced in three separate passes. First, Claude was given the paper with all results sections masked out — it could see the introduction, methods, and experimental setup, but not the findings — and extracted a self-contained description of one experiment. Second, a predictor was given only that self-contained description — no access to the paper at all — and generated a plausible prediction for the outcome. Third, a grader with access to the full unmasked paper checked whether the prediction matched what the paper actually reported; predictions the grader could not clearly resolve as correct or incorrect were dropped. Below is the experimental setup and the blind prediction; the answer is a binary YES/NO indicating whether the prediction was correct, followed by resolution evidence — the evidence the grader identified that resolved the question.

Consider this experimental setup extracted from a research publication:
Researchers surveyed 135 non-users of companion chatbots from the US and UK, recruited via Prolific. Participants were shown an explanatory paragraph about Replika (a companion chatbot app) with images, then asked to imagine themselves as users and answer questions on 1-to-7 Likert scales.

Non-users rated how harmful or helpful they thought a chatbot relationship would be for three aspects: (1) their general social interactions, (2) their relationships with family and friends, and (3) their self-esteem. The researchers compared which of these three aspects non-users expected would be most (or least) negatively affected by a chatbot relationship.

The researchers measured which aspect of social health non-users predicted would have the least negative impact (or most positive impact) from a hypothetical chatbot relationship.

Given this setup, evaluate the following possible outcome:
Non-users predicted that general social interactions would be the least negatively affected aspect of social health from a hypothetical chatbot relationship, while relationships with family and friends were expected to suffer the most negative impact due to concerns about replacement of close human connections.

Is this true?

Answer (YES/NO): NO